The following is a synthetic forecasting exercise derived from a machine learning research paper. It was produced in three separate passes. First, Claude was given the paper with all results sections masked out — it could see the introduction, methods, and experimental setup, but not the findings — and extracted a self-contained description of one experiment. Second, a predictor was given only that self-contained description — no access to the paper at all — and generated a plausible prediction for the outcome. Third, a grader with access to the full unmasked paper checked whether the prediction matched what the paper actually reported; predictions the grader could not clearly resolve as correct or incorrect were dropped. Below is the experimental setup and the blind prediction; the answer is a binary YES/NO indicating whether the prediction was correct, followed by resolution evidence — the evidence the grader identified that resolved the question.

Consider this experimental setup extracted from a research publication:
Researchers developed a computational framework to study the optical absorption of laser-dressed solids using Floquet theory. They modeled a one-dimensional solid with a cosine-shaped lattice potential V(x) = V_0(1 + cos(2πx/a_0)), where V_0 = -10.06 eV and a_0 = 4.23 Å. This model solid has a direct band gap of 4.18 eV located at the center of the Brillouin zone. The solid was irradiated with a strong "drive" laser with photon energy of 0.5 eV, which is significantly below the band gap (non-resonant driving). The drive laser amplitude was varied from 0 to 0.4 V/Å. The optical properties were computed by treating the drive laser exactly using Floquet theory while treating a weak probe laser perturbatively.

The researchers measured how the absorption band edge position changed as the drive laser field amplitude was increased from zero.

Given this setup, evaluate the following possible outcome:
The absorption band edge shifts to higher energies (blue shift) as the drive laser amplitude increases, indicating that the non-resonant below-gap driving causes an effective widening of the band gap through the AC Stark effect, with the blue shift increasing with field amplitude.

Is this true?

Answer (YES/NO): YES